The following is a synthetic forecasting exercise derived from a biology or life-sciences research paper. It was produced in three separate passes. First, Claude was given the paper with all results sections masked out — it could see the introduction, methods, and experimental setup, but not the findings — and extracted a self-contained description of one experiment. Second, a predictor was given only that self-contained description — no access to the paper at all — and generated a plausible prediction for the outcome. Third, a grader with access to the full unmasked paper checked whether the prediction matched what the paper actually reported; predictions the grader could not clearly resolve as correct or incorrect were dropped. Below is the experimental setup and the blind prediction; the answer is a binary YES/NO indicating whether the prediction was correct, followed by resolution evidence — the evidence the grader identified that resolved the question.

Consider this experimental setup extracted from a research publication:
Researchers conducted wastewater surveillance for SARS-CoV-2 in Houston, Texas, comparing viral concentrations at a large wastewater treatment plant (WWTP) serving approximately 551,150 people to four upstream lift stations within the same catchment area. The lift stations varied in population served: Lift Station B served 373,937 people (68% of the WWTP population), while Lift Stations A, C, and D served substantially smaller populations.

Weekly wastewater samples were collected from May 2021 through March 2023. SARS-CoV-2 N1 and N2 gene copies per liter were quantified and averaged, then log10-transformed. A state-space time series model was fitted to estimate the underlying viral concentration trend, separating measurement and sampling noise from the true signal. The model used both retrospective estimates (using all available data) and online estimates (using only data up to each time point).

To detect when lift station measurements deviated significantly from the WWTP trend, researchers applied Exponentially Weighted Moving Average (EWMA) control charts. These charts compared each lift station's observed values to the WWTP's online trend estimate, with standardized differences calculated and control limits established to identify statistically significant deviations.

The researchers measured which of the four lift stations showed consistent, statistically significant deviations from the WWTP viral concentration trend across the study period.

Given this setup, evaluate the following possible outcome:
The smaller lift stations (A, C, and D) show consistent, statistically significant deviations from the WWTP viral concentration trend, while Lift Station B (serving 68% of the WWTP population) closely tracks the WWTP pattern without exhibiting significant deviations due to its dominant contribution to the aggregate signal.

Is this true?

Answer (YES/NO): NO